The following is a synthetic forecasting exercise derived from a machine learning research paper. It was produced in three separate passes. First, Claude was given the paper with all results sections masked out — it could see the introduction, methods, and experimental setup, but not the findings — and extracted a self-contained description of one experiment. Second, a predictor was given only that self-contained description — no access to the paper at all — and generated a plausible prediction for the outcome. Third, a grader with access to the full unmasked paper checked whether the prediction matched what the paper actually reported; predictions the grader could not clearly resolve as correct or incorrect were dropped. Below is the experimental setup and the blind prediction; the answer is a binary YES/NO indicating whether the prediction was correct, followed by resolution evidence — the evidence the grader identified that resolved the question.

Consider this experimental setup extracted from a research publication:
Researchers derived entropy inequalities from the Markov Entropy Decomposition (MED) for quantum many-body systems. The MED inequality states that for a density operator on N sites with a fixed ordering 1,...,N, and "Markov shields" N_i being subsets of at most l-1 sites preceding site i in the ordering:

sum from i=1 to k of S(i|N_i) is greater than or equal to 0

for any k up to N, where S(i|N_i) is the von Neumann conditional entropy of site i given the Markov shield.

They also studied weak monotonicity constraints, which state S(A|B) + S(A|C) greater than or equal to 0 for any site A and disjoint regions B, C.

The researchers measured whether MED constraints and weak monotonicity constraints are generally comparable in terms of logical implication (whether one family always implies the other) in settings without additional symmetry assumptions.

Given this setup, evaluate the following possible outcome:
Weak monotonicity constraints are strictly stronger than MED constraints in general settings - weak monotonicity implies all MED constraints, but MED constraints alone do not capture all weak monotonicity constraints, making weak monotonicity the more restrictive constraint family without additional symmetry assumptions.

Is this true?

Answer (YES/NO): NO